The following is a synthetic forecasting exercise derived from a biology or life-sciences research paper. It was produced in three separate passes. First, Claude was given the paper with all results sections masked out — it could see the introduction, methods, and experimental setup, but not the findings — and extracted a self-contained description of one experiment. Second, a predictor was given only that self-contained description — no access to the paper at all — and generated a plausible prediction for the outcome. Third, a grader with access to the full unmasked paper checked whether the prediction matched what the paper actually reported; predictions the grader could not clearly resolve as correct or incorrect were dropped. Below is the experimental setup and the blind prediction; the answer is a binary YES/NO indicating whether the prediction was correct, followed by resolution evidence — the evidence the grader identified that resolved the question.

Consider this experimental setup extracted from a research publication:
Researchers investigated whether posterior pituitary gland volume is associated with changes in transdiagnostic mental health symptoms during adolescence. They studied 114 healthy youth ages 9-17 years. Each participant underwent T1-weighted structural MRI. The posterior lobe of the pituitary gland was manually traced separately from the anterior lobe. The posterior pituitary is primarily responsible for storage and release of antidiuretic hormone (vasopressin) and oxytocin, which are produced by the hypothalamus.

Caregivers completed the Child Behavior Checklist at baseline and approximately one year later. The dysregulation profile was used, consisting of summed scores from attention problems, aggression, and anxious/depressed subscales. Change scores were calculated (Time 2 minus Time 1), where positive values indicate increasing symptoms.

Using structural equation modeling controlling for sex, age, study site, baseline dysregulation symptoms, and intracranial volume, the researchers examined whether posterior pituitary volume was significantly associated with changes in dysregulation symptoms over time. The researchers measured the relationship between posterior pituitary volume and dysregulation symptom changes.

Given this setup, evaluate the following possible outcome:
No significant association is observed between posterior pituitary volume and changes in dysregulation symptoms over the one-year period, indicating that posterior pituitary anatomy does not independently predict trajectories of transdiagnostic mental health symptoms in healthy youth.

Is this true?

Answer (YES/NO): YES